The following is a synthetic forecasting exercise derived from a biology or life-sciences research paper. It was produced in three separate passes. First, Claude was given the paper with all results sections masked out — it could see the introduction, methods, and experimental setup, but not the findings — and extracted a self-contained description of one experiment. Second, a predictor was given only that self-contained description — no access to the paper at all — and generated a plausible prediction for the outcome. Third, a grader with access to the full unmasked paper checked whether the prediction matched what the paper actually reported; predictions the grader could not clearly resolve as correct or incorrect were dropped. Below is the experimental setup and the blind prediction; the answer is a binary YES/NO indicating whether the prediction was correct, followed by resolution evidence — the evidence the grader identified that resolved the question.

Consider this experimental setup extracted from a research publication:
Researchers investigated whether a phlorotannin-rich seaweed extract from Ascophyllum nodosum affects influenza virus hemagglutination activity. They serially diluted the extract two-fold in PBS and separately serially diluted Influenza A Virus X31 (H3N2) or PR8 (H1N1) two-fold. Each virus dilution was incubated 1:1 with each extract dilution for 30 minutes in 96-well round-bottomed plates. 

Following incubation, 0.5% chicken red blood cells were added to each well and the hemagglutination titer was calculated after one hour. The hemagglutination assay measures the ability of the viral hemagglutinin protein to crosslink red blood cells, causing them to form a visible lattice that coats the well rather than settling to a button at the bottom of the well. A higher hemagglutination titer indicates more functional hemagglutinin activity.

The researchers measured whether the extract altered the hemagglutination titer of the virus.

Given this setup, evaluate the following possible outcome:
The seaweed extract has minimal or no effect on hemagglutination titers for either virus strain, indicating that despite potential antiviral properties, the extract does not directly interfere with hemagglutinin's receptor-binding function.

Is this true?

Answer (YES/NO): NO